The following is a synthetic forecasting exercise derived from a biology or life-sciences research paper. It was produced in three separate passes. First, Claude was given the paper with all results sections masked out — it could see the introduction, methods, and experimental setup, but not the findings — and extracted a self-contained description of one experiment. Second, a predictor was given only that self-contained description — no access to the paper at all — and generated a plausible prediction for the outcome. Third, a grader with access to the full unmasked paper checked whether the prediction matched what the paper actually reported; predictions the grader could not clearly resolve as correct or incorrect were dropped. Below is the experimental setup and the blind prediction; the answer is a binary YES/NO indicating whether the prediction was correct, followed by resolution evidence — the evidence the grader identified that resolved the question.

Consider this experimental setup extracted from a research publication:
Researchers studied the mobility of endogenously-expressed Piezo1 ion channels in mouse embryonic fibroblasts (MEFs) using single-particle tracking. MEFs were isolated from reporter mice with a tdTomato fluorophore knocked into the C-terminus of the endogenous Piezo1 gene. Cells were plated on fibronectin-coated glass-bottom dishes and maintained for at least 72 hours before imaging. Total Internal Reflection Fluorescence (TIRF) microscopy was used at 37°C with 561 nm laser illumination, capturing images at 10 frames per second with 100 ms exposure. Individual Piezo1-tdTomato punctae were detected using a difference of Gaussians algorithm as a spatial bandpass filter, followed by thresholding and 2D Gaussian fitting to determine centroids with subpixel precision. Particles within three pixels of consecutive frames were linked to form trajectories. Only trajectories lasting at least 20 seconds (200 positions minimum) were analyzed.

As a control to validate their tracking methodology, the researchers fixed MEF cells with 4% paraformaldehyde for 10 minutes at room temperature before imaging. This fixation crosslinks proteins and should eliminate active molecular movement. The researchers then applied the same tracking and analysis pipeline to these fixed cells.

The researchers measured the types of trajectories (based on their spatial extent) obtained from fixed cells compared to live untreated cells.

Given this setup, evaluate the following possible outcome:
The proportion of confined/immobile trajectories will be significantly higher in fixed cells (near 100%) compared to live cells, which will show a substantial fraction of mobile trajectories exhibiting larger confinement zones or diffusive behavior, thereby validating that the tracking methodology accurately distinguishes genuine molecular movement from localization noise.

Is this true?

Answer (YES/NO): YES